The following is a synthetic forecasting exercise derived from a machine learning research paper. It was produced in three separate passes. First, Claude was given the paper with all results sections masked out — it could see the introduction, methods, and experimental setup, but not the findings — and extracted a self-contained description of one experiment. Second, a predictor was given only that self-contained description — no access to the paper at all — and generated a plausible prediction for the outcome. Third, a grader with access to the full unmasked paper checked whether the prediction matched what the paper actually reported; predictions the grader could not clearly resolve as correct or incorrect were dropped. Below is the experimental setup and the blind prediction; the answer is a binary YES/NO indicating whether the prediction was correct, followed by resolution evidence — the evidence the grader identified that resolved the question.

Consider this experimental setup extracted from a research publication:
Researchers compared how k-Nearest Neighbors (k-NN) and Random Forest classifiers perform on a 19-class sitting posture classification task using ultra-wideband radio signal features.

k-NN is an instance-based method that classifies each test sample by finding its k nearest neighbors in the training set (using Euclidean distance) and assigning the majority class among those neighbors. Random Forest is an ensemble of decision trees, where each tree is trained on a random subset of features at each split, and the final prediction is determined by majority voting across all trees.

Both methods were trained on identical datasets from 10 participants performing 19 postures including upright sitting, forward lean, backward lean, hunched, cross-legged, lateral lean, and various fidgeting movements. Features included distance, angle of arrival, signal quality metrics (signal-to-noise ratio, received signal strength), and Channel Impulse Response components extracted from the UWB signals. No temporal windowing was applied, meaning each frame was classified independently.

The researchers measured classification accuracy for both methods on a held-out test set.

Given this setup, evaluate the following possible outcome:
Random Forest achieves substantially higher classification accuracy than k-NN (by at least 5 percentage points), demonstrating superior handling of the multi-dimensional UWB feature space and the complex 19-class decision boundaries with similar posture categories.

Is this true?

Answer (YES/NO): YES